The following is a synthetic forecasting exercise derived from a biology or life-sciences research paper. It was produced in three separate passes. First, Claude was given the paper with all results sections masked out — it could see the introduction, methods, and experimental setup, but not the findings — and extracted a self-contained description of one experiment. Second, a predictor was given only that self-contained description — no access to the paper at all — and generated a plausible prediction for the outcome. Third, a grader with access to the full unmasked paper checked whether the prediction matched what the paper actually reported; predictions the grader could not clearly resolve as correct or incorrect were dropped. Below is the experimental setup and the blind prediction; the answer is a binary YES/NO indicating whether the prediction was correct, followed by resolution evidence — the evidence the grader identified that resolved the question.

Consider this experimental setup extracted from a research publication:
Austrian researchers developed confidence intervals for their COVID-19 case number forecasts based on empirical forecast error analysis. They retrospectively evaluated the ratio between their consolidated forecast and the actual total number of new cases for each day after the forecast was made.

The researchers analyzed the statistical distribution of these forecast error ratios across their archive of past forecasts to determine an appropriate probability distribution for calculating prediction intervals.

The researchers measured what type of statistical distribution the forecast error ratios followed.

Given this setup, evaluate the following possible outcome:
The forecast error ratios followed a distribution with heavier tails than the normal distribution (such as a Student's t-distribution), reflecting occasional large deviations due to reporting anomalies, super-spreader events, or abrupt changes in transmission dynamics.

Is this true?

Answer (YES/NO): NO